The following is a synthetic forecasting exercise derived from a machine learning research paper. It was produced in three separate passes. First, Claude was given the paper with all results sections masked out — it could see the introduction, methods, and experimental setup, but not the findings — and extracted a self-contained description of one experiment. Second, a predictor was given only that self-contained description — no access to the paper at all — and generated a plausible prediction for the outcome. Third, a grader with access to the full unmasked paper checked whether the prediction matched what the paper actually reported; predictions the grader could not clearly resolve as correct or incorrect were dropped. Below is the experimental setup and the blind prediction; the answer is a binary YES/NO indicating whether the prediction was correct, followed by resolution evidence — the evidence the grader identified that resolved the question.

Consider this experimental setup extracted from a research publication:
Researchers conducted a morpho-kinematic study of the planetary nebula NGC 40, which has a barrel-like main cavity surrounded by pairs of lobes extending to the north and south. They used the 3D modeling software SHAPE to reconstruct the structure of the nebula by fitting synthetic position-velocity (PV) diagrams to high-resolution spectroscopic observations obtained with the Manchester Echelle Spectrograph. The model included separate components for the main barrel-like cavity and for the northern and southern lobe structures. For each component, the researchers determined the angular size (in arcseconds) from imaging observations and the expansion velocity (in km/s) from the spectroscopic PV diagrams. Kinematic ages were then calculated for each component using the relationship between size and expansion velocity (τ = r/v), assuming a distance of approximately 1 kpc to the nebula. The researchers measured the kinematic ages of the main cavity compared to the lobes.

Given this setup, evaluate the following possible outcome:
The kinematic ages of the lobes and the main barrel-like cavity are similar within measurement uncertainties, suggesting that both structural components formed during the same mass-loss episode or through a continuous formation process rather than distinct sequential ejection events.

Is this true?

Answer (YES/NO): NO